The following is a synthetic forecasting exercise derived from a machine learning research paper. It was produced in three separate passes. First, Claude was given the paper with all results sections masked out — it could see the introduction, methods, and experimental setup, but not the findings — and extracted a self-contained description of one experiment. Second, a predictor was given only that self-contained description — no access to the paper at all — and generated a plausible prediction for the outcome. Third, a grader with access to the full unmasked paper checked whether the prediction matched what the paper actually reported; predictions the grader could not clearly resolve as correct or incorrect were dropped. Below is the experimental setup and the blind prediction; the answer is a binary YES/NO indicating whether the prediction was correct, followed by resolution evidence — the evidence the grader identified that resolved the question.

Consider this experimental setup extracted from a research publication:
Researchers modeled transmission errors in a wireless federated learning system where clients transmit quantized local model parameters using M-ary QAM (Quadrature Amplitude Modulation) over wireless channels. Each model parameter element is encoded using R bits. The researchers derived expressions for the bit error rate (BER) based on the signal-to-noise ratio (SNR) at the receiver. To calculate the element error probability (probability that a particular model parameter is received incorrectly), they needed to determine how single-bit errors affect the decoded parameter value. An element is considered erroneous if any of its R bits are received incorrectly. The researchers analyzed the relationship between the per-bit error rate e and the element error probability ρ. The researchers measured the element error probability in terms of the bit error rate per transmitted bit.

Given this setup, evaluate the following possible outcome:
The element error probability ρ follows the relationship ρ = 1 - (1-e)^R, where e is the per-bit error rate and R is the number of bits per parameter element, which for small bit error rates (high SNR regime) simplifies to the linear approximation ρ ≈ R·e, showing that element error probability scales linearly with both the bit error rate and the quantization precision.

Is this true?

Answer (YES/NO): NO